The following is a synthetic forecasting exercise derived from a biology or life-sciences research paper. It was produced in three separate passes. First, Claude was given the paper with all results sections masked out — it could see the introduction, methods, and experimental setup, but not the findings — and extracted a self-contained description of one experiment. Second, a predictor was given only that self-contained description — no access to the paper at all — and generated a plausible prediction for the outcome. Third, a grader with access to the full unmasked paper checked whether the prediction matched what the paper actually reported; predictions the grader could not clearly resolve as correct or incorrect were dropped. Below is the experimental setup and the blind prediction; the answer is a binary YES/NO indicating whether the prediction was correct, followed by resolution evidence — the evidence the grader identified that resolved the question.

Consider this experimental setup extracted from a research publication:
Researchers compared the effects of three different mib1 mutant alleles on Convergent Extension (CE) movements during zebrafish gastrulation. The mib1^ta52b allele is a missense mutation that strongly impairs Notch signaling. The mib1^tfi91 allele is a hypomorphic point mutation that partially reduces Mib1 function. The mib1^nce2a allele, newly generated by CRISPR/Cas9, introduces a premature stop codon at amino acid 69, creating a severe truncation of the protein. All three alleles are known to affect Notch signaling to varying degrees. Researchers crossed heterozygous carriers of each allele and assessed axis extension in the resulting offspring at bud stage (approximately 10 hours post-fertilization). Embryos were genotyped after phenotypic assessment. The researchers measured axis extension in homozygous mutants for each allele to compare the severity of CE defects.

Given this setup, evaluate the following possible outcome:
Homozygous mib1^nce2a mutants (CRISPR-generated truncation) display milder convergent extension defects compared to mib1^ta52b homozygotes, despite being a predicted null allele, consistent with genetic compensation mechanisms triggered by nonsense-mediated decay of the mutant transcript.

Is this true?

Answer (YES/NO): NO